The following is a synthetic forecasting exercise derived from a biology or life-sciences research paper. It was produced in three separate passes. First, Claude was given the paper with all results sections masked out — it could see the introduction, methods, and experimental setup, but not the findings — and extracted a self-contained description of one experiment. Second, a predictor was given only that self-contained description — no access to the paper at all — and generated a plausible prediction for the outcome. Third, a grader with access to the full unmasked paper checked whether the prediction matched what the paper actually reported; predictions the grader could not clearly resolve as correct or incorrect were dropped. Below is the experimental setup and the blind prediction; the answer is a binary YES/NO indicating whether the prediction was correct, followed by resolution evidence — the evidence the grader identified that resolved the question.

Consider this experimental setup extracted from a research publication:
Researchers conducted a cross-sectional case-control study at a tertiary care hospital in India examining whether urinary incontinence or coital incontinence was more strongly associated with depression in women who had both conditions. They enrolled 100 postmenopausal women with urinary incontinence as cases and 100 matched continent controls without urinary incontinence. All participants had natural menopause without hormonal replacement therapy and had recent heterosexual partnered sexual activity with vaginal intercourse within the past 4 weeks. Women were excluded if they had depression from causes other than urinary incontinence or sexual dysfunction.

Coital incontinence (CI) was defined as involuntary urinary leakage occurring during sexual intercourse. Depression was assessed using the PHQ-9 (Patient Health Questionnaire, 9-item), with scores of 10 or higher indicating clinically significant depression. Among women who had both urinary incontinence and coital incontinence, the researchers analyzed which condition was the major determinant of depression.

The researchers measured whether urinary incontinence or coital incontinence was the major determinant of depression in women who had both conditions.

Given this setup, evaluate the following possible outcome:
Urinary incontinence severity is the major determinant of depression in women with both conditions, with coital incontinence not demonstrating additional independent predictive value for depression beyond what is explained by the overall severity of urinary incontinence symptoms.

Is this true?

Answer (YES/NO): YES